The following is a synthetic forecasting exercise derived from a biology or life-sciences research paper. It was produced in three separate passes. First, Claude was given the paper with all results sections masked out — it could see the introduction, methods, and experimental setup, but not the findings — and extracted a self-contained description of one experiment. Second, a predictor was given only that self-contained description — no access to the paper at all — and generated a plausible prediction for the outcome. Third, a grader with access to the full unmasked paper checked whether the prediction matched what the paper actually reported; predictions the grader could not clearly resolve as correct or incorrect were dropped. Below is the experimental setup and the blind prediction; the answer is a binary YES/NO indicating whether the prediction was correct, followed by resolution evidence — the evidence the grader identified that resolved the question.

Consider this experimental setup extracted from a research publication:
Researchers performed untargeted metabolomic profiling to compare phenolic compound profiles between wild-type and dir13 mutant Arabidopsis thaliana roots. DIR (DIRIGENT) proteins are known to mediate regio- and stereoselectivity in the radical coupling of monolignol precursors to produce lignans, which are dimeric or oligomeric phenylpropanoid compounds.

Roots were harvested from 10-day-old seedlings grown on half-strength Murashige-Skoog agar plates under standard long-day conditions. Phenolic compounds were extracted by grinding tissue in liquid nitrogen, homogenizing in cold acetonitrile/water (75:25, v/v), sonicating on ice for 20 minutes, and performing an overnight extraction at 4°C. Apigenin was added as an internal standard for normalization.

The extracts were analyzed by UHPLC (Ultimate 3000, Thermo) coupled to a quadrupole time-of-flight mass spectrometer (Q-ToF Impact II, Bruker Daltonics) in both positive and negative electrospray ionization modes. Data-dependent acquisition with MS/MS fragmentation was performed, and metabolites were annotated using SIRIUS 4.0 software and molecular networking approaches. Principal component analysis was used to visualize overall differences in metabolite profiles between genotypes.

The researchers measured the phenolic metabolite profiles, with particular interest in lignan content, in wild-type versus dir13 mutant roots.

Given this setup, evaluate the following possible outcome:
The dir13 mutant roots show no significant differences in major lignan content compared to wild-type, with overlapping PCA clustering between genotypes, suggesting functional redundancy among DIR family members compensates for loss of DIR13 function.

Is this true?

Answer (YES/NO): NO